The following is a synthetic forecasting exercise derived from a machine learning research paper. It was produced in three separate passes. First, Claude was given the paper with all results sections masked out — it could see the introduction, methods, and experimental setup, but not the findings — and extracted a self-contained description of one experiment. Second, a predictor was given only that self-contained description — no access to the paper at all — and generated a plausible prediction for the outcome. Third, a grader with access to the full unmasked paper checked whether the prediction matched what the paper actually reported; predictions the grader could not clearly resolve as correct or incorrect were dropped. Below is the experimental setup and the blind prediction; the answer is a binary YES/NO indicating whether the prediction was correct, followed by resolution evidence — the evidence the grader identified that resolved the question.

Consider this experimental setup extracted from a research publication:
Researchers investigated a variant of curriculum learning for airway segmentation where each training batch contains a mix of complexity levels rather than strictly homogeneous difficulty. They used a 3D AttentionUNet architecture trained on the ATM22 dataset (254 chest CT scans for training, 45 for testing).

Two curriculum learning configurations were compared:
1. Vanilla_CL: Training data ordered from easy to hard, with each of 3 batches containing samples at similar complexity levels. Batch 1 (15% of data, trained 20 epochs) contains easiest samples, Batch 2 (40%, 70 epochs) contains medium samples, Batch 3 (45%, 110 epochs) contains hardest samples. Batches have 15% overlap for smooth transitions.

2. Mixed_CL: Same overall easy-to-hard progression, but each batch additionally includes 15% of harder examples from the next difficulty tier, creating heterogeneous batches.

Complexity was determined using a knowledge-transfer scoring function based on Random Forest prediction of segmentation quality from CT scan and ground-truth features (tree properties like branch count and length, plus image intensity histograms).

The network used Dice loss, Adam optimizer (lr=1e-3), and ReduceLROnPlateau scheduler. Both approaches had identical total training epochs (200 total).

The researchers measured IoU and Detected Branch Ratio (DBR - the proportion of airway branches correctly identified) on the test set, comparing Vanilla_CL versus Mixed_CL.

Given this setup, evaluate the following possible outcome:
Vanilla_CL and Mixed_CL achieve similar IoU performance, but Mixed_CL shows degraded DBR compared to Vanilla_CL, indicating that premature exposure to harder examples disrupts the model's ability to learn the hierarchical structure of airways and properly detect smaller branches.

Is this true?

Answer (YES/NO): NO